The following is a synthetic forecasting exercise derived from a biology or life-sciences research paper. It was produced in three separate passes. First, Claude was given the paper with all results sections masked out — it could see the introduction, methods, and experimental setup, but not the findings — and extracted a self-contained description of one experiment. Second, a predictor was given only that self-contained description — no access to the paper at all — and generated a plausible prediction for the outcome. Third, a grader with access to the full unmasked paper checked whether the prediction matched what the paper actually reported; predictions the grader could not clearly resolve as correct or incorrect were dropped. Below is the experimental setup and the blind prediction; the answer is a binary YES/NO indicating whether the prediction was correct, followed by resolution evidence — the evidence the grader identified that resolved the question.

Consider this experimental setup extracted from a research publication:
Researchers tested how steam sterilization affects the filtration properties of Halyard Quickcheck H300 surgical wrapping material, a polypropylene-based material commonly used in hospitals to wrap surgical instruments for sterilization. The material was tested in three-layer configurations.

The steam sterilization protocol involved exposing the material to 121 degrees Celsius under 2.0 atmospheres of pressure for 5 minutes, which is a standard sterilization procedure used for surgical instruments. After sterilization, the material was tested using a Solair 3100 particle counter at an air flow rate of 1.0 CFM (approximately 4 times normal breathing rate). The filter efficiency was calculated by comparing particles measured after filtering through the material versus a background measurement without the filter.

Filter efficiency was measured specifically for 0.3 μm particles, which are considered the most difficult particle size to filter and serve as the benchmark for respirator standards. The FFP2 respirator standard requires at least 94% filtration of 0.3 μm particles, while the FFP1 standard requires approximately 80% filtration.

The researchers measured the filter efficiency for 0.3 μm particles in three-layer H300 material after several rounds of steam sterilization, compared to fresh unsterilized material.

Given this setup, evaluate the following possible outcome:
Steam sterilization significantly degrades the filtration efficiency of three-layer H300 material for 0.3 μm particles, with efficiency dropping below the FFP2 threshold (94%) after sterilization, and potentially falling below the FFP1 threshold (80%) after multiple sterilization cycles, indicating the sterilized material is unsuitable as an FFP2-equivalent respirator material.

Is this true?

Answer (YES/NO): NO